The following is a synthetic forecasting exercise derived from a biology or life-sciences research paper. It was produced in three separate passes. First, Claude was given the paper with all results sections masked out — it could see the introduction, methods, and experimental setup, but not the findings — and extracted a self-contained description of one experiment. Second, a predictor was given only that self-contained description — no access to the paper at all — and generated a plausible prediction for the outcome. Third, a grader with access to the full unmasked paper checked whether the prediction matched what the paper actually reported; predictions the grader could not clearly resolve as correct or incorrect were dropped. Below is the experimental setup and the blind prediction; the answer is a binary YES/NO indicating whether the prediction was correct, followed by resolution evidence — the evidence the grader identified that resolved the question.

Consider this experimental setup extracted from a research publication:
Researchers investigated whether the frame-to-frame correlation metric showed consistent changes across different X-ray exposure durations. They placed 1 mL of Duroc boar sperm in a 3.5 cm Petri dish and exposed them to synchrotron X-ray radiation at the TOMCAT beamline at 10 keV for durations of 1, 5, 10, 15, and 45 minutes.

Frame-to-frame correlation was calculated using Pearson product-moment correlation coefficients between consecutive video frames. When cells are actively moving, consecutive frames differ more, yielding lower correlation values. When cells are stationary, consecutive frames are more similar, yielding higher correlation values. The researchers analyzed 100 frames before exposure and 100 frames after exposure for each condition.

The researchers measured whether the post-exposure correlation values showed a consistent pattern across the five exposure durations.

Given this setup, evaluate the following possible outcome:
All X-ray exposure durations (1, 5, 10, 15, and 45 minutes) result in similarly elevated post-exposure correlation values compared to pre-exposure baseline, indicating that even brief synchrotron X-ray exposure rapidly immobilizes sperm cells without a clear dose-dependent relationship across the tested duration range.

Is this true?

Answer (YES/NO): NO